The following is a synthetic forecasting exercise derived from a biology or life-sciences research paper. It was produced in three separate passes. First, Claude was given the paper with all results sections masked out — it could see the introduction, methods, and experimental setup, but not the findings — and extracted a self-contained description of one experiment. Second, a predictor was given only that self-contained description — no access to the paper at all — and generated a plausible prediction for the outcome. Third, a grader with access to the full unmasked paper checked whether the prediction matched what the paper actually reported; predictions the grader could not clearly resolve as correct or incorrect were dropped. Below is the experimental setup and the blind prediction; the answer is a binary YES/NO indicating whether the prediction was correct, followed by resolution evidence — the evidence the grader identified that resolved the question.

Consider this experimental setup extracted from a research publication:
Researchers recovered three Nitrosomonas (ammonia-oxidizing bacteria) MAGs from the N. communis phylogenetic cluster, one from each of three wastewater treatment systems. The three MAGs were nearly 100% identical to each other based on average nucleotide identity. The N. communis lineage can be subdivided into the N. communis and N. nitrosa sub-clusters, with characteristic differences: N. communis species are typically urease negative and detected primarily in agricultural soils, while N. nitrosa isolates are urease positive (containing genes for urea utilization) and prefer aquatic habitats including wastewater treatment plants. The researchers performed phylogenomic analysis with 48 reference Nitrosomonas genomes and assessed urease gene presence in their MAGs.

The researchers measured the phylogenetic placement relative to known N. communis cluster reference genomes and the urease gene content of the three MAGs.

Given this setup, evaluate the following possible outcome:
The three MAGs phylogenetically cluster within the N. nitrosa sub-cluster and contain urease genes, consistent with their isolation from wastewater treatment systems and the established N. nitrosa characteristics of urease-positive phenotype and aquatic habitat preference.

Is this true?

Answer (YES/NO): NO